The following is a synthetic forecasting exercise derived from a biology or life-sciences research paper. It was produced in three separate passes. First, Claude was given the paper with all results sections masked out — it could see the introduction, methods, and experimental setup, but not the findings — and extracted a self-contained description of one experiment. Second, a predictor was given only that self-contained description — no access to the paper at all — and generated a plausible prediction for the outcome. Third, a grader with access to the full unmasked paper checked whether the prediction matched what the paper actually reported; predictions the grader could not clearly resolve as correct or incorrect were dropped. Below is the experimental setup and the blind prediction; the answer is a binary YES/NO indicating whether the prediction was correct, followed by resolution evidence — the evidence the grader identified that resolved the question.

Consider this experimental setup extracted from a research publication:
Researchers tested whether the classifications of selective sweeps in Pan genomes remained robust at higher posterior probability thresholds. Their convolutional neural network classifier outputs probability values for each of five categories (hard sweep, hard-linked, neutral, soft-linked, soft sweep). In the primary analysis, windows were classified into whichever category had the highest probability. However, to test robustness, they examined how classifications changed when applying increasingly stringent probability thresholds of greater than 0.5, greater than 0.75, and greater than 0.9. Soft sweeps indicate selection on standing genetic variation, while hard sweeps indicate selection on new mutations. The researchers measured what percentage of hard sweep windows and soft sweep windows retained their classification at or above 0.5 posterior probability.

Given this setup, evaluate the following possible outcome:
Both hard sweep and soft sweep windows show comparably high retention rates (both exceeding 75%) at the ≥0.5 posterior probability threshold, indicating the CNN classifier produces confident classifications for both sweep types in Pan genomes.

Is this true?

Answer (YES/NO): NO